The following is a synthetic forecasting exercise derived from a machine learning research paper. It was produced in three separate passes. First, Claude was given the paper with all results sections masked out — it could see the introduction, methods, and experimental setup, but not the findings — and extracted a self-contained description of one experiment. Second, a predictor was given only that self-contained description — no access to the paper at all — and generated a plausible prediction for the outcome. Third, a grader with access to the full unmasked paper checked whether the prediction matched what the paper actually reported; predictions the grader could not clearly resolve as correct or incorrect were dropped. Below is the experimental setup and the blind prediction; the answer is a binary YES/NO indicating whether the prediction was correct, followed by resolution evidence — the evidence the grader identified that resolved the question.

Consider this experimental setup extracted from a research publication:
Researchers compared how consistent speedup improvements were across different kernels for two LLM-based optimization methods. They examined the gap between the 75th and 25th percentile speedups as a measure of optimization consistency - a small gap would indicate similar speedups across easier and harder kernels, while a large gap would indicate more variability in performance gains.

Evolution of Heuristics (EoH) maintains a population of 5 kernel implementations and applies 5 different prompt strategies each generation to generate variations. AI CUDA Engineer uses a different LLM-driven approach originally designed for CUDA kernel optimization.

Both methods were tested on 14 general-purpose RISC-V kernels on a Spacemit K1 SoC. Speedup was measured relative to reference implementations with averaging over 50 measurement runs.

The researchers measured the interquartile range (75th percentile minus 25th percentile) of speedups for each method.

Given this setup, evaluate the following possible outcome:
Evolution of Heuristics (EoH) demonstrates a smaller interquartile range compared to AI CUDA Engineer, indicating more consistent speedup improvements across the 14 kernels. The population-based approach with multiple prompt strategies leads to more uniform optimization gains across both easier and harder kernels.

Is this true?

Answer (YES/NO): NO